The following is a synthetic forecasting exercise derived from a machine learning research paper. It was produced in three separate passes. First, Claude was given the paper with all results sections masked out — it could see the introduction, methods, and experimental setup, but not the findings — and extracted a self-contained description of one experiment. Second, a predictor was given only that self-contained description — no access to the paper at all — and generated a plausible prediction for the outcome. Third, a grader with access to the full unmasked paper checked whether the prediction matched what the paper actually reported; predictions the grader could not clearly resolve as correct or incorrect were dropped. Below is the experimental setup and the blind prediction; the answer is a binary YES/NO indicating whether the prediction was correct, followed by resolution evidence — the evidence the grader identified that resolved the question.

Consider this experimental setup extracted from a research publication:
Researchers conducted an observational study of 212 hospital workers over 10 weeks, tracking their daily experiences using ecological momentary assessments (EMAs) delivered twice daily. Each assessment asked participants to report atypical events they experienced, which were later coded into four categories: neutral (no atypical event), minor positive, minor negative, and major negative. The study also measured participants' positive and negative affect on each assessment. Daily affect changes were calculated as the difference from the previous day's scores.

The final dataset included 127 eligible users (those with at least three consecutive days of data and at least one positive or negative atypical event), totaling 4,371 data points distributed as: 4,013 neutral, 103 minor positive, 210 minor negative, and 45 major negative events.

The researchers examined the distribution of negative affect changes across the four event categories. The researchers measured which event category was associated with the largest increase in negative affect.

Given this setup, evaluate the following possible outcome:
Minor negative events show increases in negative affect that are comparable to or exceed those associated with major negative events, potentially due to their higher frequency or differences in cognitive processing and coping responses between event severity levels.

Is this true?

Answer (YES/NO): NO